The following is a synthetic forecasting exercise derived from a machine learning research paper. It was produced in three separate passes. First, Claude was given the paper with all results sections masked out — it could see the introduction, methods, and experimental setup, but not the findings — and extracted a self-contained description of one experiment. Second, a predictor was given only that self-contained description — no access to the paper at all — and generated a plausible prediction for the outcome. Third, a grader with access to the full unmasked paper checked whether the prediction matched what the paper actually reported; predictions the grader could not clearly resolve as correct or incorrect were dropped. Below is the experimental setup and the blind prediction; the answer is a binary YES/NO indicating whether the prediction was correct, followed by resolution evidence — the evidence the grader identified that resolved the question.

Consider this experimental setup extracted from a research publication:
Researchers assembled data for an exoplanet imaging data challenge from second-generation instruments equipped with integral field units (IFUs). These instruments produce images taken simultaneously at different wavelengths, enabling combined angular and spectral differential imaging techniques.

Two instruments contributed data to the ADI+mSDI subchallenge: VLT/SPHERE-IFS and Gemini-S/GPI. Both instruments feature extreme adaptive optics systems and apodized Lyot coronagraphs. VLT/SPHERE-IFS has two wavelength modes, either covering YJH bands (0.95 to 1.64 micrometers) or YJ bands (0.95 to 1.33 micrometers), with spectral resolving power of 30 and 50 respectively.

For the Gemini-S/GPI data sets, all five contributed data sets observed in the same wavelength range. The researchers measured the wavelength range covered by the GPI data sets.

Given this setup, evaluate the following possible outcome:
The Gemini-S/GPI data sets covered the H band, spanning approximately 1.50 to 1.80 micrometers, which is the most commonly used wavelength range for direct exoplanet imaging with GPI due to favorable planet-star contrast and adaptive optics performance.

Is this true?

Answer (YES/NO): YES